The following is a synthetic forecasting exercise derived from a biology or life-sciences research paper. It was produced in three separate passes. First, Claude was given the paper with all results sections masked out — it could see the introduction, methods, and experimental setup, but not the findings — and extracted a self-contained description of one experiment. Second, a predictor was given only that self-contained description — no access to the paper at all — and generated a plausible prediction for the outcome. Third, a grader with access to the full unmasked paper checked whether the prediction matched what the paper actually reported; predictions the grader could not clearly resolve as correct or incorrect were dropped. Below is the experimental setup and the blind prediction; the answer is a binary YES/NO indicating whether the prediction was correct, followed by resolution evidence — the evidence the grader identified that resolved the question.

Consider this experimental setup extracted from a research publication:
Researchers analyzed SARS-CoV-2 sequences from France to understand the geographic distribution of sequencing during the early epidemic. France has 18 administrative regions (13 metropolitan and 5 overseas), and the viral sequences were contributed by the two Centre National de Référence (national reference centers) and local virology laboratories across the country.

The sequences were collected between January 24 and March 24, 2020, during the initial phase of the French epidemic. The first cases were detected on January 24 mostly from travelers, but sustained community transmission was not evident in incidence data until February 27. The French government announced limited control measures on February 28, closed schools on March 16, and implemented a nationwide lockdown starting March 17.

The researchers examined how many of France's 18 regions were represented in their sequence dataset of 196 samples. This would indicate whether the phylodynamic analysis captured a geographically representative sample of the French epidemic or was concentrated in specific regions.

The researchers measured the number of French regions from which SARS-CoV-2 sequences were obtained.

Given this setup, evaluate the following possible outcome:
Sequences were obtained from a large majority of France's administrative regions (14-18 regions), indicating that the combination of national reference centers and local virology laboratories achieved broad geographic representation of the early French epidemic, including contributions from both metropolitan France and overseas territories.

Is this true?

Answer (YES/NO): NO